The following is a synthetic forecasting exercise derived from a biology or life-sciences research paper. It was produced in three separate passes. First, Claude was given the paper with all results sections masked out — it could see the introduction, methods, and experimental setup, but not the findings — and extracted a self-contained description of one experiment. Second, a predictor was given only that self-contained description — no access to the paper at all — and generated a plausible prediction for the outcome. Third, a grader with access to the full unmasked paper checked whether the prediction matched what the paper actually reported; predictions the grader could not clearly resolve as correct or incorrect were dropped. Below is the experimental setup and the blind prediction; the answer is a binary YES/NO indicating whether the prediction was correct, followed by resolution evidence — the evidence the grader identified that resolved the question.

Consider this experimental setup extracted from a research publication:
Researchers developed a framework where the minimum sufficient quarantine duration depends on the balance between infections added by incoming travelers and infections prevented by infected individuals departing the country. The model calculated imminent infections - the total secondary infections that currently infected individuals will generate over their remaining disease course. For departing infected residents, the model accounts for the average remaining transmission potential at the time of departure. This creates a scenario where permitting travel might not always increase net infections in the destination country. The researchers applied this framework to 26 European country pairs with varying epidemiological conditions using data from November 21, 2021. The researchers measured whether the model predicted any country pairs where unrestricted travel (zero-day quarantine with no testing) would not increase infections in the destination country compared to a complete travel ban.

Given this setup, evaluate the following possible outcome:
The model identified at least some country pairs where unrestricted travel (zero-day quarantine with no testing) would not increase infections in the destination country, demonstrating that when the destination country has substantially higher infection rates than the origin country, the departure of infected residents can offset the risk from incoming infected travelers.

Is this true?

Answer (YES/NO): YES